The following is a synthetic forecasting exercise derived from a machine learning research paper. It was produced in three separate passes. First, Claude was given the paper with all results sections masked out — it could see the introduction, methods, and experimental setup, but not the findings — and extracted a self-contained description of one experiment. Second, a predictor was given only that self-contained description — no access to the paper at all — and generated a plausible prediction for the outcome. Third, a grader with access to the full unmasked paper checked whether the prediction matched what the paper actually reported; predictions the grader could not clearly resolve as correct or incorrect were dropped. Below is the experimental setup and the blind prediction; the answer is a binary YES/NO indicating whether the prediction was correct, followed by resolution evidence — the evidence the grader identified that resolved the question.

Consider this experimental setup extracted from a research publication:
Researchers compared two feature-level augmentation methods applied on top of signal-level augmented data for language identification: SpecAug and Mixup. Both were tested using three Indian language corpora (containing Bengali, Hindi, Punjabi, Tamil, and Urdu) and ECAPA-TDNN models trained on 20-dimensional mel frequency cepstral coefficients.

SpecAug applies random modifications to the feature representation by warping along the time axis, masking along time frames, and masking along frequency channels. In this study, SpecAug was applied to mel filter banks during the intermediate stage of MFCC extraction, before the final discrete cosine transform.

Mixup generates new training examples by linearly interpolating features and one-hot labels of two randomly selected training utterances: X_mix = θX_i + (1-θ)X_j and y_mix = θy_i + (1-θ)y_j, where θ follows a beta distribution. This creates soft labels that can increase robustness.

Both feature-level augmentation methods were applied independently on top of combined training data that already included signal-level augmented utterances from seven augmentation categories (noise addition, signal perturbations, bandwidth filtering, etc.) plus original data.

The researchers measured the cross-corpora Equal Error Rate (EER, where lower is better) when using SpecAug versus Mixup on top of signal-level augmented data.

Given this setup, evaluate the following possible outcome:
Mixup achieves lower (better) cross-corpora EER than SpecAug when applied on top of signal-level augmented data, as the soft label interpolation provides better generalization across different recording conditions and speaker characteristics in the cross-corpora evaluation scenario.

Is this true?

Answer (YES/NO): NO